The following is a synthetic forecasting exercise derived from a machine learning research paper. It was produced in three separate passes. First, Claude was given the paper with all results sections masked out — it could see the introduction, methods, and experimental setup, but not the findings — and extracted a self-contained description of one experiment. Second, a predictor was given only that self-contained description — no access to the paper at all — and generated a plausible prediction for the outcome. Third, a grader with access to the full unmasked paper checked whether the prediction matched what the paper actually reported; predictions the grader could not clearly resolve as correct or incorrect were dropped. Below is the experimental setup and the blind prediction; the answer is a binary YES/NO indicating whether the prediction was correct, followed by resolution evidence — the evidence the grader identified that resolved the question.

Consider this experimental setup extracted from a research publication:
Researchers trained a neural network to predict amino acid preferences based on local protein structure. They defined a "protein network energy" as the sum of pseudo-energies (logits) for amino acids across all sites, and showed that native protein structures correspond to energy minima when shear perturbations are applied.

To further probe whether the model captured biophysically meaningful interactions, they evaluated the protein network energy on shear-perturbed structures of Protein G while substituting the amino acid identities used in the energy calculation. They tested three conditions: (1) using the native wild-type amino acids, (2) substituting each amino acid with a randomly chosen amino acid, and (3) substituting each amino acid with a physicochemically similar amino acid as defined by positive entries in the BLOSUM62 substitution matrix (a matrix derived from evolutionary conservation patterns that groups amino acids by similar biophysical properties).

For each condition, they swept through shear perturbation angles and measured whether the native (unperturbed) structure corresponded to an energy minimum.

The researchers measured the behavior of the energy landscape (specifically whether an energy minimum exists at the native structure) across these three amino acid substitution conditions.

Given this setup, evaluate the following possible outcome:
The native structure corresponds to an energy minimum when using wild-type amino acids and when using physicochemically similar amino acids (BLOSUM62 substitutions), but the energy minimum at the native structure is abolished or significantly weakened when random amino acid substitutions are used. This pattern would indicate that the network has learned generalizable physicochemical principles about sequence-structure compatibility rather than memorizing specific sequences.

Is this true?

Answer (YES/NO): YES